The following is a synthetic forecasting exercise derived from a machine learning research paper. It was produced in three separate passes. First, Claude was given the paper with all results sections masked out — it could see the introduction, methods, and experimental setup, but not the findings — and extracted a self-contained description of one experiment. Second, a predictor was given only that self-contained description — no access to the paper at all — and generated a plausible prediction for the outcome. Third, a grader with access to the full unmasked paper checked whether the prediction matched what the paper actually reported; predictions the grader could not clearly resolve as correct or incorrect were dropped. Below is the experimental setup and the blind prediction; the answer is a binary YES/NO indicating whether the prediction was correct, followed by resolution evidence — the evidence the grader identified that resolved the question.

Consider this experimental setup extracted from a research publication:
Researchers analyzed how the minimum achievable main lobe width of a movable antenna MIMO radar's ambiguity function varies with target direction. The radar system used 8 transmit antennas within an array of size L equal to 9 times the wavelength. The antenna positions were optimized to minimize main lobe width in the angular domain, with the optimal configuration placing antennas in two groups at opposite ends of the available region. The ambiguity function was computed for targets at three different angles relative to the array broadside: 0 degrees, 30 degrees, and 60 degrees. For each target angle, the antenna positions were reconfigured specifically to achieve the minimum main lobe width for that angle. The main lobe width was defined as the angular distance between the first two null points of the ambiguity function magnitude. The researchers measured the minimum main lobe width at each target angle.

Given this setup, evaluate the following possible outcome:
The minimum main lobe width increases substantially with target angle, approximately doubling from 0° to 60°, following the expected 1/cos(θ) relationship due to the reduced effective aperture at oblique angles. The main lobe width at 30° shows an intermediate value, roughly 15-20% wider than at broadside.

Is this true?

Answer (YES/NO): YES